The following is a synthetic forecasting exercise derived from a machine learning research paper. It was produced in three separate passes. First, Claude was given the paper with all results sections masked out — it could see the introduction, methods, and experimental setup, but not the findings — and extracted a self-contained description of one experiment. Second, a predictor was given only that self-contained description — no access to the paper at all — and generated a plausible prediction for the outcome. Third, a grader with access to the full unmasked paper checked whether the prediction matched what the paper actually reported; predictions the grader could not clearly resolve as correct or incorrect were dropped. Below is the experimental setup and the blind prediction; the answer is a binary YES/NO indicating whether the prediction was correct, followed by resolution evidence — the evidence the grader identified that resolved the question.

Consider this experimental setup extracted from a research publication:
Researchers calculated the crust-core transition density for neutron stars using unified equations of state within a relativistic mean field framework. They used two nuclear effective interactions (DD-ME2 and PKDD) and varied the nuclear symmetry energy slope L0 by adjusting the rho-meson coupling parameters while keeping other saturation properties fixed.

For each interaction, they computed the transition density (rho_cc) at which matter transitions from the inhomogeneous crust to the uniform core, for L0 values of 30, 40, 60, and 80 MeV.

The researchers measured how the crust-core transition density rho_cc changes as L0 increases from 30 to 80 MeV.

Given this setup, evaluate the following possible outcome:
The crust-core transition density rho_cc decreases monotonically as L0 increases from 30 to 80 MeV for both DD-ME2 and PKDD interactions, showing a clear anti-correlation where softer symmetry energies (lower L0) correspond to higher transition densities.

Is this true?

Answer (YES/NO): YES